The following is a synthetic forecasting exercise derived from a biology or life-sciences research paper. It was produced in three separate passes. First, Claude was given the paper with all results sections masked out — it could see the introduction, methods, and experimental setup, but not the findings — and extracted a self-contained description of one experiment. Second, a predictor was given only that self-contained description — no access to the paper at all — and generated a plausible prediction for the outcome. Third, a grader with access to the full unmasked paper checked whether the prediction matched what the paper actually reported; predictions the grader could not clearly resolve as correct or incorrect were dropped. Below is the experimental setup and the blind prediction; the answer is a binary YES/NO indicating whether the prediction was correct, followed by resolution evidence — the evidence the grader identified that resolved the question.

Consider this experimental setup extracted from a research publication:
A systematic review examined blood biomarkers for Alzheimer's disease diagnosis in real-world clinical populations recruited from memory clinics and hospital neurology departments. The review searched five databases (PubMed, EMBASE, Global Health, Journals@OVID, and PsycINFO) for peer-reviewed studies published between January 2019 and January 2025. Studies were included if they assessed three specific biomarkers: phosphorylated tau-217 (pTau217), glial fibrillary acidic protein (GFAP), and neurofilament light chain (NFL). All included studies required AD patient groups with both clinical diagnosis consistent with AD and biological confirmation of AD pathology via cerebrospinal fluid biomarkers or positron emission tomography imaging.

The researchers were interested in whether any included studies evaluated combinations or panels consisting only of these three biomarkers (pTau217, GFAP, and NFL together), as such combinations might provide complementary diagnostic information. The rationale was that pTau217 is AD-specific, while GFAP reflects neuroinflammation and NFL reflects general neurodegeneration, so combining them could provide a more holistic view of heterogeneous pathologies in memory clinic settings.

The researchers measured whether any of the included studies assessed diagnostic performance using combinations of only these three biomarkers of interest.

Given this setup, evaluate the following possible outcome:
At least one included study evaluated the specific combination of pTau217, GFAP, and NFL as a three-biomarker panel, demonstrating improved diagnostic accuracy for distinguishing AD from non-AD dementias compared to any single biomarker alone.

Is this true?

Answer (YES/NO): NO